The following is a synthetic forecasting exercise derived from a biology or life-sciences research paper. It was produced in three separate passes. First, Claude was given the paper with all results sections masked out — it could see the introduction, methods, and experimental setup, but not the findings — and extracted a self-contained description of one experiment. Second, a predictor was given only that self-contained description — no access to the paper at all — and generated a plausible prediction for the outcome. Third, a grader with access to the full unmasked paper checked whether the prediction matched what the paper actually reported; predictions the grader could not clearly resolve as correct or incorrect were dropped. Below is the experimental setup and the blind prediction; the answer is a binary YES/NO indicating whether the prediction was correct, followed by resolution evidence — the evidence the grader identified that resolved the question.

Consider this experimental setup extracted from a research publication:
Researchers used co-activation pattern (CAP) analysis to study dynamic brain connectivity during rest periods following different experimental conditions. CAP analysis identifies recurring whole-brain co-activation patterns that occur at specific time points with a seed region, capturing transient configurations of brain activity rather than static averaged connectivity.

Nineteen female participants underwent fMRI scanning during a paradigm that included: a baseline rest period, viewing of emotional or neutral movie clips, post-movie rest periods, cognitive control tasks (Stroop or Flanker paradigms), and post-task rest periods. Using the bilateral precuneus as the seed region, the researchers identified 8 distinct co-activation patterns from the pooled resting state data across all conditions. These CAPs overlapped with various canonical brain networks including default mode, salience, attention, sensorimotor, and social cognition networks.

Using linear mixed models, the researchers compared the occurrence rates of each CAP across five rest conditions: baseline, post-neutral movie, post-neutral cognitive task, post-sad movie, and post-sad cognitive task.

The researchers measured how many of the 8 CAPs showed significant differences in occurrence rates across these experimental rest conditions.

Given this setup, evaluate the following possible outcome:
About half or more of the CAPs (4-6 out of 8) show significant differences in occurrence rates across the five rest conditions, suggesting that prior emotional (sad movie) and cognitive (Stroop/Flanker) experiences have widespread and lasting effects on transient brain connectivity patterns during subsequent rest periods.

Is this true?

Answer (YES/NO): NO